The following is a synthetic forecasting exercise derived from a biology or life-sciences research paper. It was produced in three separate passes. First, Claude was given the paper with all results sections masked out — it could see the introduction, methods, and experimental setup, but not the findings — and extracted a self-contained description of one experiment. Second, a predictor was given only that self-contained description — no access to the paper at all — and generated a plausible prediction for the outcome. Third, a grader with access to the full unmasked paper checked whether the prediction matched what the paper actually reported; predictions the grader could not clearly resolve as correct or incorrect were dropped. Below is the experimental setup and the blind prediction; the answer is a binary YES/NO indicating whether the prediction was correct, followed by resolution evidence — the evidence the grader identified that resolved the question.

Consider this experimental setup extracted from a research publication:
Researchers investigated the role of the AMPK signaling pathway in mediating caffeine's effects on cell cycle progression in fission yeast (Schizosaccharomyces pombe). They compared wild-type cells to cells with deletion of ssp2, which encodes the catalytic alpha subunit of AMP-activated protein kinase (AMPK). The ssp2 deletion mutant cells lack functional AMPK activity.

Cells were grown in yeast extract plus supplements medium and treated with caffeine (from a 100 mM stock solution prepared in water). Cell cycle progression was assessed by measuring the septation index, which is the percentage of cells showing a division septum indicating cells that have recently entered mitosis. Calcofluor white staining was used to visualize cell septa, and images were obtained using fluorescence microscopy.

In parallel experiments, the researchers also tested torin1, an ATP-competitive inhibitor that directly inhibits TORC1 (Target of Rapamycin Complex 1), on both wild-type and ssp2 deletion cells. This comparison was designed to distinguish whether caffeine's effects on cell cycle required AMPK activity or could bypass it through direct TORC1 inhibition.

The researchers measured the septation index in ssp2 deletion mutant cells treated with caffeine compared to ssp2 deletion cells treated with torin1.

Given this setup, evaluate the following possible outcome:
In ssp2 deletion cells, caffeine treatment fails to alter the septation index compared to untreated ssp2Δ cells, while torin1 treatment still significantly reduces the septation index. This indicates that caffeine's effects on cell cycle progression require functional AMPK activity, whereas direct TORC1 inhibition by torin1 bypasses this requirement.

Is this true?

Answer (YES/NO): NO